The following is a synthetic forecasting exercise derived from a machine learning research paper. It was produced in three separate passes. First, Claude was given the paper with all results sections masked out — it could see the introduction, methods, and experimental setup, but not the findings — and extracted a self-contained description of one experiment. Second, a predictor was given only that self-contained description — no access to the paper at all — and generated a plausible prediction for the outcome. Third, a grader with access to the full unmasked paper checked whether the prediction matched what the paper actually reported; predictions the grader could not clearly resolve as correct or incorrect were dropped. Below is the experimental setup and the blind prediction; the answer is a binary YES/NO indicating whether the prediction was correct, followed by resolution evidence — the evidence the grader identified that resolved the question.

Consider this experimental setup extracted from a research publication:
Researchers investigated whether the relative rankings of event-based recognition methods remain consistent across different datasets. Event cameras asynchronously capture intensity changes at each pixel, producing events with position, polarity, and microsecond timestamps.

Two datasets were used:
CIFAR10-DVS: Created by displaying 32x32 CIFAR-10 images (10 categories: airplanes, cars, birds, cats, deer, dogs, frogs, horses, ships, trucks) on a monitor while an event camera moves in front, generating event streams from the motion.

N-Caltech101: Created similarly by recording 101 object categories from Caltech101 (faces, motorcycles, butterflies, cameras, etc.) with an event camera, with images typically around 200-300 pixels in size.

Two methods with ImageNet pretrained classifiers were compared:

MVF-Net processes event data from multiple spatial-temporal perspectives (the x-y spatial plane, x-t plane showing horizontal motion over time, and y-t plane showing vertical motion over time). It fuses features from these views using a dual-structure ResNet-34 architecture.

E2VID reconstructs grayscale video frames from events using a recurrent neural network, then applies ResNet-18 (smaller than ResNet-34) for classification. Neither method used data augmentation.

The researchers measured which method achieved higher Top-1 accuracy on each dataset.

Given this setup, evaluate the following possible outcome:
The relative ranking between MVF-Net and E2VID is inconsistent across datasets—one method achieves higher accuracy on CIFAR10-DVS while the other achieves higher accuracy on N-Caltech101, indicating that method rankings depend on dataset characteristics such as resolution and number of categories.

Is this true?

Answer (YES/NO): NO